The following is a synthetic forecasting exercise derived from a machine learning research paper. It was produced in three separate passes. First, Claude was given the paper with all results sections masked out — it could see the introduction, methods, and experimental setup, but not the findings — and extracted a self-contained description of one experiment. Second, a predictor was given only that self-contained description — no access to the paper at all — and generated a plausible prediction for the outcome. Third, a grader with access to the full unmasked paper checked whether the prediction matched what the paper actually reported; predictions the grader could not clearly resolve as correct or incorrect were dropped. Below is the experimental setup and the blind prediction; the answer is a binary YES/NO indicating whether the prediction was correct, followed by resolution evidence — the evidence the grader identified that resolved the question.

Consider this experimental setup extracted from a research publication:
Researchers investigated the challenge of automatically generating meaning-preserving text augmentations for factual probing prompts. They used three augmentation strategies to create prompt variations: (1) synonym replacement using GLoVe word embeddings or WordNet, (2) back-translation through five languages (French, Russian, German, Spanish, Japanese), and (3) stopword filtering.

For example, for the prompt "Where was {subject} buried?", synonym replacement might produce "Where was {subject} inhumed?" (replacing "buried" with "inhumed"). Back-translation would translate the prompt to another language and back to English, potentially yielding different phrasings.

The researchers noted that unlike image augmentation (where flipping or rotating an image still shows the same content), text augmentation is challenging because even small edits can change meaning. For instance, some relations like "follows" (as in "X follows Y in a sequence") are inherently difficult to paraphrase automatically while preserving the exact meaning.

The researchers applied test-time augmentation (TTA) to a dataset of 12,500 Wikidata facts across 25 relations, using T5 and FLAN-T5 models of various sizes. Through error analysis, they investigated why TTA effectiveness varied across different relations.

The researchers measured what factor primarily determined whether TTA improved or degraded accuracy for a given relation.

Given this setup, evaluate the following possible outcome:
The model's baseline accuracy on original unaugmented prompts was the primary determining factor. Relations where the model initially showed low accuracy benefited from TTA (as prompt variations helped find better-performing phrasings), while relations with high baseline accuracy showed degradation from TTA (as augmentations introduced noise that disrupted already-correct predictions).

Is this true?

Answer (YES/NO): NO